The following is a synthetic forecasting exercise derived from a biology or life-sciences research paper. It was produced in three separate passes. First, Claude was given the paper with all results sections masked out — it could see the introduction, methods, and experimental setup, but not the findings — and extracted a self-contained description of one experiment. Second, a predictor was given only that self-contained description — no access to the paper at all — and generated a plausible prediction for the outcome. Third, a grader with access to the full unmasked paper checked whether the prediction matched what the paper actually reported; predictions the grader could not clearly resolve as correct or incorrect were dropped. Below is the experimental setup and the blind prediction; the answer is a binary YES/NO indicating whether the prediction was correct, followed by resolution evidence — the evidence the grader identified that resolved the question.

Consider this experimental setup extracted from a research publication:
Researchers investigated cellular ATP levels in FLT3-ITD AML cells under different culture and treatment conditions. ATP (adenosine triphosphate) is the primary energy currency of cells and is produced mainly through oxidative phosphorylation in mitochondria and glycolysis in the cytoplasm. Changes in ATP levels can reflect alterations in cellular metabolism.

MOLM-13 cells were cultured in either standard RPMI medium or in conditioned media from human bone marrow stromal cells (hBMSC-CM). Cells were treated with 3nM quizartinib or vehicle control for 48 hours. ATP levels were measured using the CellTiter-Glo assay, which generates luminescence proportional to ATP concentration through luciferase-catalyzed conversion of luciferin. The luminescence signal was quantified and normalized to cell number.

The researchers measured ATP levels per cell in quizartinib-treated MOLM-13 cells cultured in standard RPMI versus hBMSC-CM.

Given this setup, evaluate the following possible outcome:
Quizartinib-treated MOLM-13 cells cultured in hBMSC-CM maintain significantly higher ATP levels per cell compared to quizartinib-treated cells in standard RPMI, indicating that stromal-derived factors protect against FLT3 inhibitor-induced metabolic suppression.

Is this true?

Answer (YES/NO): YES